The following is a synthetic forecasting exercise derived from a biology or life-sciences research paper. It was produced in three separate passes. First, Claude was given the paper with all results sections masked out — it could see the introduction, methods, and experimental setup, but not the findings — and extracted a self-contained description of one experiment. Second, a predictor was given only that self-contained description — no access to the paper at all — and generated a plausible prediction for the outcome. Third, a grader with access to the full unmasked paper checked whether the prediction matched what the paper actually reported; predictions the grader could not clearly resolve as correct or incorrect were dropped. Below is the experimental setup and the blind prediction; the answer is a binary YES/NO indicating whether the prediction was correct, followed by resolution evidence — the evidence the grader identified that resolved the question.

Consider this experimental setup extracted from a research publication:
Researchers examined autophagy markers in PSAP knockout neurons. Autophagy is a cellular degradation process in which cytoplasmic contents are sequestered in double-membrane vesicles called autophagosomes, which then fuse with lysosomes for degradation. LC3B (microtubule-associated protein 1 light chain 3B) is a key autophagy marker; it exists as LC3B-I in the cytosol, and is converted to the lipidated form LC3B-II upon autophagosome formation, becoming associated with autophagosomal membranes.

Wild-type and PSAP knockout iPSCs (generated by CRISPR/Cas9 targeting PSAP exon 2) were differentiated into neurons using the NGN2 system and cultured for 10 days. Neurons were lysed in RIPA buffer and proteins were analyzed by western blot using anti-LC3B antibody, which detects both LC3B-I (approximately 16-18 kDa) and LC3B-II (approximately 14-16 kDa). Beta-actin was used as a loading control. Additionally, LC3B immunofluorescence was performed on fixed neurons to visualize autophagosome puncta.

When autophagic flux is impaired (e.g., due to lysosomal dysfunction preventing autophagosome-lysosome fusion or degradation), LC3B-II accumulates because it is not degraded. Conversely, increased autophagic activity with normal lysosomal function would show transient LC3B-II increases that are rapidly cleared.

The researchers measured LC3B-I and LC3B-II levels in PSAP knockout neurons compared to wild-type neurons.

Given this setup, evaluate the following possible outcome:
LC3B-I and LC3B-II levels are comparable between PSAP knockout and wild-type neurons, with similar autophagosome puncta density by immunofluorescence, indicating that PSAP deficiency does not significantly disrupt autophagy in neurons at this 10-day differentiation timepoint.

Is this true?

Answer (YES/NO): NO